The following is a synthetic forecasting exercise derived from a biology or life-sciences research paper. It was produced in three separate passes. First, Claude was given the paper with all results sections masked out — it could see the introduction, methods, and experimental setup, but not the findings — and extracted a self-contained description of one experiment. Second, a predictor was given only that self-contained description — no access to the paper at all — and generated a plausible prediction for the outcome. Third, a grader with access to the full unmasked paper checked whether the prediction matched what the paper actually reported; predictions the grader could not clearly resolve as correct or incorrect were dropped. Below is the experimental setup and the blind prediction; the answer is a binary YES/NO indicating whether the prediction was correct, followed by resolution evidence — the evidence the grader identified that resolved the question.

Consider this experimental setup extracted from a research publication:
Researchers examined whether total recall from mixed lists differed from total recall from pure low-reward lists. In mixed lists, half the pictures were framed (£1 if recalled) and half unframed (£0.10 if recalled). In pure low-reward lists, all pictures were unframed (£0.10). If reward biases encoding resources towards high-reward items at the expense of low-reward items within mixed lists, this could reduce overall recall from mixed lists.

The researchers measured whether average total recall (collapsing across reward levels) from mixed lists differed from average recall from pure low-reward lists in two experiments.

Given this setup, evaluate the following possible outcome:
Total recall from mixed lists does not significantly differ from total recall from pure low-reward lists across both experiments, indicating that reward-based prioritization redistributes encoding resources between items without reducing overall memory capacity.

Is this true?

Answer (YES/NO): YES